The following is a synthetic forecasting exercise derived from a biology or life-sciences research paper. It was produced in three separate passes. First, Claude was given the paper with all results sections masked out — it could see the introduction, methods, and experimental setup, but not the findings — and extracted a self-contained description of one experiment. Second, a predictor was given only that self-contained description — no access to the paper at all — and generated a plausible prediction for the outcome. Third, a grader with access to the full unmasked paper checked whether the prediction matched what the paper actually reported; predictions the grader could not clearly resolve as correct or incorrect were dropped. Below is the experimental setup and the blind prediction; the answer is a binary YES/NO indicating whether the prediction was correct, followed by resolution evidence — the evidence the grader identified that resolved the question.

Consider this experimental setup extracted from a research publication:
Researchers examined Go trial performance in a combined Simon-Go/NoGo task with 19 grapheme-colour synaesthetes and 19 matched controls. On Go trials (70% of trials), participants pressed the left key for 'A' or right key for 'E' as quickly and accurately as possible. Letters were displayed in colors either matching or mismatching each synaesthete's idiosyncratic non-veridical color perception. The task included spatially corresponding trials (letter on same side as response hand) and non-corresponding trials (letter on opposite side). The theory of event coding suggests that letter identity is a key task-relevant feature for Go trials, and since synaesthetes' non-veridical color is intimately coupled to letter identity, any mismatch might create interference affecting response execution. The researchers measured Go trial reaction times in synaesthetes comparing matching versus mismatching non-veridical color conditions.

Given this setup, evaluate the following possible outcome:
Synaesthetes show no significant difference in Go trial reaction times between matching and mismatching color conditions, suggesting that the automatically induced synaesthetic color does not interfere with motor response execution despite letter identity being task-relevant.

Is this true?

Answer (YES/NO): YES